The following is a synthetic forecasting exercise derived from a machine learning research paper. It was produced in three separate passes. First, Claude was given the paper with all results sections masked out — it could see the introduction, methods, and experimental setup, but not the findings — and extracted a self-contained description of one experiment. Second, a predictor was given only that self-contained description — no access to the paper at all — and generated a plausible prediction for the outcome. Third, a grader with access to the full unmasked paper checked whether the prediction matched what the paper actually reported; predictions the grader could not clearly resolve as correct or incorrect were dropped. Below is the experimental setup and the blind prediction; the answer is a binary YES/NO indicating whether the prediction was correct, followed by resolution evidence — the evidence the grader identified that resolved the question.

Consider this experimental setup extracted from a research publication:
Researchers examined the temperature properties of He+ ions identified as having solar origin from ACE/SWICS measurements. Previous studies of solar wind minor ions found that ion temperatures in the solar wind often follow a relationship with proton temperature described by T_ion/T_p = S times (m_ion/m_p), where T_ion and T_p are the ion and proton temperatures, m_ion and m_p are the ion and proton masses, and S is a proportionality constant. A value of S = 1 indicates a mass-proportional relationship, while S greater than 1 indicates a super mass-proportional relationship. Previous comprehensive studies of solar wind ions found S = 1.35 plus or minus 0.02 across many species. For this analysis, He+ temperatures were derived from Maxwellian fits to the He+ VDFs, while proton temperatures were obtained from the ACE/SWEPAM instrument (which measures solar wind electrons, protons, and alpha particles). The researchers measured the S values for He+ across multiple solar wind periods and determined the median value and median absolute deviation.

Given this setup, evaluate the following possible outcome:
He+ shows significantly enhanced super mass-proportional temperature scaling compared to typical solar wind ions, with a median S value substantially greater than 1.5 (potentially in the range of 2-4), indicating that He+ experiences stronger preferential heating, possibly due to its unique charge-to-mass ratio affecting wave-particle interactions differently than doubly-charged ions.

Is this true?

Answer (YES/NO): NO